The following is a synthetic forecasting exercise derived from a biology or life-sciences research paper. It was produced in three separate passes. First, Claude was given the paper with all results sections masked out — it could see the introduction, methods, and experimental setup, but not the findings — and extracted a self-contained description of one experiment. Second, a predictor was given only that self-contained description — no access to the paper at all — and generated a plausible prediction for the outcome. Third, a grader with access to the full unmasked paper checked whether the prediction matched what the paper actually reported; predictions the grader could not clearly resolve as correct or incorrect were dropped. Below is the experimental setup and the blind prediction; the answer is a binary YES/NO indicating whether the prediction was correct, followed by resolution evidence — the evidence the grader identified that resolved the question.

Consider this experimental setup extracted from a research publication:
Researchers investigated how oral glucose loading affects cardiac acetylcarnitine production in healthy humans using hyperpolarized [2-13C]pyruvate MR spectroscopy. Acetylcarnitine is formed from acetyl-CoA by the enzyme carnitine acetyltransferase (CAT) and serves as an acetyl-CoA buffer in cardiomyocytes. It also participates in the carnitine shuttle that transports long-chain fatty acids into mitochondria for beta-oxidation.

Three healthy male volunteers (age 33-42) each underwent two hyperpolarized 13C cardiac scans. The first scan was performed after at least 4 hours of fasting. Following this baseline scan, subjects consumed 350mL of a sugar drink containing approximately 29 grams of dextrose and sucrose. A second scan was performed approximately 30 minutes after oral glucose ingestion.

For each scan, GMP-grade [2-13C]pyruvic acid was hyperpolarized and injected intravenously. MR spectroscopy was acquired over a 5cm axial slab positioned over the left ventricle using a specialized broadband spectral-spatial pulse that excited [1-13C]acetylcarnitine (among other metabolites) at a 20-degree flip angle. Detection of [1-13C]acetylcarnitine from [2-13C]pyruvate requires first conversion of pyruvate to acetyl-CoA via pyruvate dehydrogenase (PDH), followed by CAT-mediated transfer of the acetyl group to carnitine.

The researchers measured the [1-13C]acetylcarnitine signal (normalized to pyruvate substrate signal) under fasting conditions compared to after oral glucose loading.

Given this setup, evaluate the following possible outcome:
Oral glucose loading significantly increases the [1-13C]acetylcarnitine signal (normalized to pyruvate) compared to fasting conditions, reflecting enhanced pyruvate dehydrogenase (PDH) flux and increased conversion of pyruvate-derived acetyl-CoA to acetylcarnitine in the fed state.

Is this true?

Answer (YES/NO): YES